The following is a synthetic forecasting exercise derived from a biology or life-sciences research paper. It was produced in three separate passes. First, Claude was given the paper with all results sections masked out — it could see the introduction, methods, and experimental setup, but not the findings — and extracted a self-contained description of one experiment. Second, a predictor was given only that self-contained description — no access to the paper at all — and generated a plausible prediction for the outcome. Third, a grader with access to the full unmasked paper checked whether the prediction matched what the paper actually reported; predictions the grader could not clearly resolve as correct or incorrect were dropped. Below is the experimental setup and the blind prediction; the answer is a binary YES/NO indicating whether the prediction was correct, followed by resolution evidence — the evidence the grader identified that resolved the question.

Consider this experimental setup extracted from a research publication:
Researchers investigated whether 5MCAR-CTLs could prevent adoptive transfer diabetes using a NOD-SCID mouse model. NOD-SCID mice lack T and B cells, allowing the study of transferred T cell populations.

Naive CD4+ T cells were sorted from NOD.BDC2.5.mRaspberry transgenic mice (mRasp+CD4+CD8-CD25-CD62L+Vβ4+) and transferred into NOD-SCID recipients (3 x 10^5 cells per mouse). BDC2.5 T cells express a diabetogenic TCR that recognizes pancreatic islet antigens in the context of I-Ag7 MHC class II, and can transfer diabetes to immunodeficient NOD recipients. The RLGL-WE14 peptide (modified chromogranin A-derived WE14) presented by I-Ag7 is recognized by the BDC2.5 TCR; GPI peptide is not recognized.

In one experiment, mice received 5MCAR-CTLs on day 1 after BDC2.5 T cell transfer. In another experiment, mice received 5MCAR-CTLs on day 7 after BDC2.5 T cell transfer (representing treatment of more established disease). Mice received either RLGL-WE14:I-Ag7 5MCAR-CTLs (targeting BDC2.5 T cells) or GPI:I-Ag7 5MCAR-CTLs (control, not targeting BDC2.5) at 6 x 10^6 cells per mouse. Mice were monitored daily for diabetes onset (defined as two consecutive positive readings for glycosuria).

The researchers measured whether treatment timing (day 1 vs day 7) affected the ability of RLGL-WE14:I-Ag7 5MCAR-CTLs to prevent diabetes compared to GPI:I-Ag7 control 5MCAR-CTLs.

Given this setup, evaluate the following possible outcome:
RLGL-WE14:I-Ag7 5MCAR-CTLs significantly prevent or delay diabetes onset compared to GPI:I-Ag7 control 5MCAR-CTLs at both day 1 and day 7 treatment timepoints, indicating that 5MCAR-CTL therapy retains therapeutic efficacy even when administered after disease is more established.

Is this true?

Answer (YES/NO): YES